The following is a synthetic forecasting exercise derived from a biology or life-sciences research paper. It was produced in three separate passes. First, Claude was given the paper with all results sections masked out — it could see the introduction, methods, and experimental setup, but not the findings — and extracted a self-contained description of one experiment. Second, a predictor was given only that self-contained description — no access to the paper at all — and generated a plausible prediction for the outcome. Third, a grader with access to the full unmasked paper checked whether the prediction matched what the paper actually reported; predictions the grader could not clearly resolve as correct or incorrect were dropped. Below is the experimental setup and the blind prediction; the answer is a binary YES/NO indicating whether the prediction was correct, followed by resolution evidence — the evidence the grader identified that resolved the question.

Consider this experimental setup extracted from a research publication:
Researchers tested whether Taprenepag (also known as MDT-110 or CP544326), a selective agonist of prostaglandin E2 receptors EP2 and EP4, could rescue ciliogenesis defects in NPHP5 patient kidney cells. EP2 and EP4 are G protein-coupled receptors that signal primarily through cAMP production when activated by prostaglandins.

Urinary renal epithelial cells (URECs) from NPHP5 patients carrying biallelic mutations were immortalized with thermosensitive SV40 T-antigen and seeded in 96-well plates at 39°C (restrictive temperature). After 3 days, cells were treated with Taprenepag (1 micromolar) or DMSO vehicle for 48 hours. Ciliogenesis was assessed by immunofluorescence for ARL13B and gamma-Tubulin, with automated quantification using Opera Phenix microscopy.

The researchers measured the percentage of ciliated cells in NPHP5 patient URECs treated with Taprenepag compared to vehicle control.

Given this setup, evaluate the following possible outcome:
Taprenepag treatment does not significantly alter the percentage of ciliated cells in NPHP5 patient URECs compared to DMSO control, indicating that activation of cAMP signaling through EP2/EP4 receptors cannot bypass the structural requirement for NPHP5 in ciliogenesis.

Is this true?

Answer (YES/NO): NO